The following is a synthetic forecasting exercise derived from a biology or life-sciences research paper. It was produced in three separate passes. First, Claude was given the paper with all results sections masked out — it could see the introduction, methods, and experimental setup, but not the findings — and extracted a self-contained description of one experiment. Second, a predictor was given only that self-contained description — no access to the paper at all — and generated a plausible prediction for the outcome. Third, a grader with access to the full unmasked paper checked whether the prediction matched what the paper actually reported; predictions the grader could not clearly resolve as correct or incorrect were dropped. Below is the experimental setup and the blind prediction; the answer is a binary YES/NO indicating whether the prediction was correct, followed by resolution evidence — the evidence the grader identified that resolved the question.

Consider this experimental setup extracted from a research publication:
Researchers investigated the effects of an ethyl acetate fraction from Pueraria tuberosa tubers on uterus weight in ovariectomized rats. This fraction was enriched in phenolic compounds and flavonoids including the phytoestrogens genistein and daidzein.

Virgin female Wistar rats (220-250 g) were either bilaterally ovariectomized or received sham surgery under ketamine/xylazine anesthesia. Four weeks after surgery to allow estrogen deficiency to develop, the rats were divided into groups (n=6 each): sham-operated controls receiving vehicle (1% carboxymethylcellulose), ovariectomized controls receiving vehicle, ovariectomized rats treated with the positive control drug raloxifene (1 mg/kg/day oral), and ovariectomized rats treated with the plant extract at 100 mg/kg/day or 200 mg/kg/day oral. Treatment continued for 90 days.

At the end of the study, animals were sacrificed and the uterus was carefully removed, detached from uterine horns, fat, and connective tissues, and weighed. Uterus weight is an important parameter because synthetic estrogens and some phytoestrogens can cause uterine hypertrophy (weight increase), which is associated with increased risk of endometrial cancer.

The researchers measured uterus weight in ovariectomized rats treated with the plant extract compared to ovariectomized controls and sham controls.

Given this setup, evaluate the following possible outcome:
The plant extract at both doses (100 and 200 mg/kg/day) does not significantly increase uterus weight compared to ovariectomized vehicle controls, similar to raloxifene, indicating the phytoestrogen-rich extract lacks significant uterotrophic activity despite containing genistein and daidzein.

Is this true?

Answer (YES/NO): NO